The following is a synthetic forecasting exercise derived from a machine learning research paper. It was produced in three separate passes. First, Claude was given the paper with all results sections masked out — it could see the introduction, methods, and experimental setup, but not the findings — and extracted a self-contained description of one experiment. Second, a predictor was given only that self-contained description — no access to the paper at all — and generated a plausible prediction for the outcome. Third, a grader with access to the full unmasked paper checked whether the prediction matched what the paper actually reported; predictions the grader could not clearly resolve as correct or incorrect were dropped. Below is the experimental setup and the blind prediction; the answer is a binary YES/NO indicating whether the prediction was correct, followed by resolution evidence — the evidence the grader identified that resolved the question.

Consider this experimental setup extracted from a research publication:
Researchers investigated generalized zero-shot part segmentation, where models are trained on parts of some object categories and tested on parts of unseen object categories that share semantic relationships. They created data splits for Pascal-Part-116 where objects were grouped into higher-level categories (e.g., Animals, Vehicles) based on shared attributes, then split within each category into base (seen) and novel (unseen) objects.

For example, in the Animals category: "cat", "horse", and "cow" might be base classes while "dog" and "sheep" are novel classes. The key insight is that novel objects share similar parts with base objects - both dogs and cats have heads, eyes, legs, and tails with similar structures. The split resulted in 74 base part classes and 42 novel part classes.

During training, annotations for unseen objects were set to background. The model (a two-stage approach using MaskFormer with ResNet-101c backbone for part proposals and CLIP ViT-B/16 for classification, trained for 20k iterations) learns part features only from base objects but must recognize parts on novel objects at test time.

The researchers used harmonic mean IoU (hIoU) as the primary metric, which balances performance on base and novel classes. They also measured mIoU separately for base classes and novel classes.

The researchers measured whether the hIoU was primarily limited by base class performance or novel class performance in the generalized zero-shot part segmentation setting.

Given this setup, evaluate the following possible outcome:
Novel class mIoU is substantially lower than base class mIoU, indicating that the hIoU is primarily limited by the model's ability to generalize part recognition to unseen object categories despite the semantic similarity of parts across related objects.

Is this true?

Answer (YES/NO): YES